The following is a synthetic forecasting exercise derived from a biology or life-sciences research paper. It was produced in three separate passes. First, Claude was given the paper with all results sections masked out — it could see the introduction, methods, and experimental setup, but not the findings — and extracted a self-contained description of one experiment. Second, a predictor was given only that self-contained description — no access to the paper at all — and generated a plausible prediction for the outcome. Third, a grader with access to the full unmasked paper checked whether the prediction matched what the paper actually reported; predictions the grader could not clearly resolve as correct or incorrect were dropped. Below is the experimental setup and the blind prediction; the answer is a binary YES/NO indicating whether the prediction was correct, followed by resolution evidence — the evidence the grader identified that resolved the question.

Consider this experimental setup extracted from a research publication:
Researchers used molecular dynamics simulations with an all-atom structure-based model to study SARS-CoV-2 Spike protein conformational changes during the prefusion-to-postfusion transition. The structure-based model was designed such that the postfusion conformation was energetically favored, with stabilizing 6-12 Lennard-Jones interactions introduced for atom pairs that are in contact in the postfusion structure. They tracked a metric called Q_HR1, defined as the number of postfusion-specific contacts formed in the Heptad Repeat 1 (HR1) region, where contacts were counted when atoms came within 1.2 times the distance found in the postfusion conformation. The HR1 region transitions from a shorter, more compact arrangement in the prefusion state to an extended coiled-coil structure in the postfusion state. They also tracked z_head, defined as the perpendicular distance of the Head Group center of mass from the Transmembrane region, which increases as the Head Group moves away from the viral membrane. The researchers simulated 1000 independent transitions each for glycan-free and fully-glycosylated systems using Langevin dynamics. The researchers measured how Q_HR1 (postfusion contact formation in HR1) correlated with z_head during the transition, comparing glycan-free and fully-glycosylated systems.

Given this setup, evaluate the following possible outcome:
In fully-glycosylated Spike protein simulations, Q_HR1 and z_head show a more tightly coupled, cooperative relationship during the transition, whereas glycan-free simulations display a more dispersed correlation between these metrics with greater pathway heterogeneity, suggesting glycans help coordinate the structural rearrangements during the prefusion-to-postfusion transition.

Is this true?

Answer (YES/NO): NO